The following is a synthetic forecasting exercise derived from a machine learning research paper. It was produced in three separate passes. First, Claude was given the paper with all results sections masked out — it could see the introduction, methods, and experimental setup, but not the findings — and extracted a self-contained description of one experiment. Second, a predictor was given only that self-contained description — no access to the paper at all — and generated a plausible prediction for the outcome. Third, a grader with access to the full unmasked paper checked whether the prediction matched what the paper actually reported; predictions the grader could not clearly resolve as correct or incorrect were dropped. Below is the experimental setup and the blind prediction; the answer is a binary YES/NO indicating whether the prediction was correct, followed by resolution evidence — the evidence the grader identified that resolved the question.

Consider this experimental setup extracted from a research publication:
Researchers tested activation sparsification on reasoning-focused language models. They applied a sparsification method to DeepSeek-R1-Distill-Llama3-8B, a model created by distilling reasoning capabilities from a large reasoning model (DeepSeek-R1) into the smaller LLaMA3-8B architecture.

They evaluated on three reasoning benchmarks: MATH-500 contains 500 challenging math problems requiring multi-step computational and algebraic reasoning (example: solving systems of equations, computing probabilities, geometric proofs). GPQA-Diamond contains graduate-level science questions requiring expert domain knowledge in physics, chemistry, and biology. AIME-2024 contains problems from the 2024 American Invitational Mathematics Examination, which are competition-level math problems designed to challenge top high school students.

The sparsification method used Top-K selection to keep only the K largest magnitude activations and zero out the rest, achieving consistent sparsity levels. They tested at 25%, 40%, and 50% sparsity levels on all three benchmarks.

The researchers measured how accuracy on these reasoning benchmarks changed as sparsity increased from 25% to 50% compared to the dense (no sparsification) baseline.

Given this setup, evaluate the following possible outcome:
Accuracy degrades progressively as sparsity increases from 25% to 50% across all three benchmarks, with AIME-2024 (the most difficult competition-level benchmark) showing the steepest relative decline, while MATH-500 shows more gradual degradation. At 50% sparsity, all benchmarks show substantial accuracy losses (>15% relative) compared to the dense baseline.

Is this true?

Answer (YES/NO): NO